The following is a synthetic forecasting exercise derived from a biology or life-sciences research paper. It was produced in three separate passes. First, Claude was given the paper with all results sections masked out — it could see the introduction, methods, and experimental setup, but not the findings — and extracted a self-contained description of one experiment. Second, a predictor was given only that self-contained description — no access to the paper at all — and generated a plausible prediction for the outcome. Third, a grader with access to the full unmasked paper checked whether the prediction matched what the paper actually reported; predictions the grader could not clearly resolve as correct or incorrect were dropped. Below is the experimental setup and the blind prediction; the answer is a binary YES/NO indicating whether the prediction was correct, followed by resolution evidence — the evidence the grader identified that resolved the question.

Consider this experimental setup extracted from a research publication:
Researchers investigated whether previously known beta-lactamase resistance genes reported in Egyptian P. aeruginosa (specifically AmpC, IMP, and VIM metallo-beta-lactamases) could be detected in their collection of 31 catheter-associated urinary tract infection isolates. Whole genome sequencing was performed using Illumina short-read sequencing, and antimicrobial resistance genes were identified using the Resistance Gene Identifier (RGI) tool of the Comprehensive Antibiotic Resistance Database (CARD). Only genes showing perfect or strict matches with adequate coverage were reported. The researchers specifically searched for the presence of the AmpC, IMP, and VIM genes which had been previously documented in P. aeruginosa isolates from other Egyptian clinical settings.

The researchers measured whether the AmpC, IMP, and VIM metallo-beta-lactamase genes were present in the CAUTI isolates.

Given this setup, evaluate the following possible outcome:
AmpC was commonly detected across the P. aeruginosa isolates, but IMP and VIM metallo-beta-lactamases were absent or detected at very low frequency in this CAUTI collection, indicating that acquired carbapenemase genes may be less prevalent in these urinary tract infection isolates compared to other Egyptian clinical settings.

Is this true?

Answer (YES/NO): NO